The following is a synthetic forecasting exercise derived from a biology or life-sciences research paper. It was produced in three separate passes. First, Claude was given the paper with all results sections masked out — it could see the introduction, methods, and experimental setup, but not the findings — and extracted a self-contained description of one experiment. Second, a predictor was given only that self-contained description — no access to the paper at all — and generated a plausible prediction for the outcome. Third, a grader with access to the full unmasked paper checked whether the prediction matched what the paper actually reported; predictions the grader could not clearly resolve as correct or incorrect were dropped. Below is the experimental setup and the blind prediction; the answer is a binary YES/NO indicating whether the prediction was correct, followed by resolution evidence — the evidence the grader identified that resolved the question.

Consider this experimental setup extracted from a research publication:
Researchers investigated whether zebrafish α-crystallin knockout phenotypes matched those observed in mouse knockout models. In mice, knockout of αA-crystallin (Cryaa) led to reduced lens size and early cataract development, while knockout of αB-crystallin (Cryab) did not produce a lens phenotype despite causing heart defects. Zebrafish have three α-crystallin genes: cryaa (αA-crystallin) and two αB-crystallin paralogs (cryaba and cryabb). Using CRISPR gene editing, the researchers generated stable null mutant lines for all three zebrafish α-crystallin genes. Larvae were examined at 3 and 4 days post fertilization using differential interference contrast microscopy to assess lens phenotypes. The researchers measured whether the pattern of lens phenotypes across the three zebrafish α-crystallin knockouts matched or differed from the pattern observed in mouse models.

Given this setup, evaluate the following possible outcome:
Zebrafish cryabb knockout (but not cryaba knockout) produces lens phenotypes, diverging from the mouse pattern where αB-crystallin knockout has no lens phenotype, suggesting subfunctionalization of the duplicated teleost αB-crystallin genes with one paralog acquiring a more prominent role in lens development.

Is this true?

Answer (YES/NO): NO